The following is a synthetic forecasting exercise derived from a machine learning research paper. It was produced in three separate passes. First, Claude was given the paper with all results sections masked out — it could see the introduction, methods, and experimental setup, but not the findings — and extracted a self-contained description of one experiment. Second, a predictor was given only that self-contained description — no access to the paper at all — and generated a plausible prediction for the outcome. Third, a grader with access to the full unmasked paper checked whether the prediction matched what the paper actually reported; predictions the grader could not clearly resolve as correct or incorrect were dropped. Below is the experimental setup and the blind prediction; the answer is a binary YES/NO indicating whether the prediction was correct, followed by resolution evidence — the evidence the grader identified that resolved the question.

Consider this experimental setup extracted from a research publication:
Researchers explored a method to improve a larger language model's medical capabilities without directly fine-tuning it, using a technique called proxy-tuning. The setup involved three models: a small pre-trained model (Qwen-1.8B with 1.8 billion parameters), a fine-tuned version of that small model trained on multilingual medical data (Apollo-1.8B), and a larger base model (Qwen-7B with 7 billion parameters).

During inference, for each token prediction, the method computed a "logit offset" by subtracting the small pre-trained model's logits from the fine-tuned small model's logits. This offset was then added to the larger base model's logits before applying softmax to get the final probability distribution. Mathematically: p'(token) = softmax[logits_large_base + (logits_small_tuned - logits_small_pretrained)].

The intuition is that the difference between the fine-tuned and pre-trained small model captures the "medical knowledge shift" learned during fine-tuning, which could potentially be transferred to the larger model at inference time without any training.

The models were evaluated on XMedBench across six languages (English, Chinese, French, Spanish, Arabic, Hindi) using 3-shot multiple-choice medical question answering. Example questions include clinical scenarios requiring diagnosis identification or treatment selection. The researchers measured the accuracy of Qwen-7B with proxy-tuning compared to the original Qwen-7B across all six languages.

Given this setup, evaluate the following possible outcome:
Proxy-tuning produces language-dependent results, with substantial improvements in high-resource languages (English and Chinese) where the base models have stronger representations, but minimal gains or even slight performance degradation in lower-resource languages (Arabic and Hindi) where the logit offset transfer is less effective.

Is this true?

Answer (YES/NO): NO